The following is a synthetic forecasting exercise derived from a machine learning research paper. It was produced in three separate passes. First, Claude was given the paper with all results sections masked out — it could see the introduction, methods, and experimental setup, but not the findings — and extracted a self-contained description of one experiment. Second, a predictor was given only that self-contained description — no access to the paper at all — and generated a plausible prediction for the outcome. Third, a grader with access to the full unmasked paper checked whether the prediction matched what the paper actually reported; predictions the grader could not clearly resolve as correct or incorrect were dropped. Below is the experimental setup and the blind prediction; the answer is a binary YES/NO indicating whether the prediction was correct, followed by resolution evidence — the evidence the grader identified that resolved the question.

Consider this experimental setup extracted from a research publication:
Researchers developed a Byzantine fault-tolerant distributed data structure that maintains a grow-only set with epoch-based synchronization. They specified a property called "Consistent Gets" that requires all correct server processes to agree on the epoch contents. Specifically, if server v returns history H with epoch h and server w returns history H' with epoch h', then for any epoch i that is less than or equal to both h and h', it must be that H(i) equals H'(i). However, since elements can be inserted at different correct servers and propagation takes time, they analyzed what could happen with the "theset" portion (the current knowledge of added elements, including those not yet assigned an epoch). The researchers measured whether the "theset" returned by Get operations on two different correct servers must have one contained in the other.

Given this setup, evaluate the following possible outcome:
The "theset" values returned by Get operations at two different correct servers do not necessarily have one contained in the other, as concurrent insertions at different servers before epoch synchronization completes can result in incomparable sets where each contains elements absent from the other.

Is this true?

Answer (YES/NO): YES